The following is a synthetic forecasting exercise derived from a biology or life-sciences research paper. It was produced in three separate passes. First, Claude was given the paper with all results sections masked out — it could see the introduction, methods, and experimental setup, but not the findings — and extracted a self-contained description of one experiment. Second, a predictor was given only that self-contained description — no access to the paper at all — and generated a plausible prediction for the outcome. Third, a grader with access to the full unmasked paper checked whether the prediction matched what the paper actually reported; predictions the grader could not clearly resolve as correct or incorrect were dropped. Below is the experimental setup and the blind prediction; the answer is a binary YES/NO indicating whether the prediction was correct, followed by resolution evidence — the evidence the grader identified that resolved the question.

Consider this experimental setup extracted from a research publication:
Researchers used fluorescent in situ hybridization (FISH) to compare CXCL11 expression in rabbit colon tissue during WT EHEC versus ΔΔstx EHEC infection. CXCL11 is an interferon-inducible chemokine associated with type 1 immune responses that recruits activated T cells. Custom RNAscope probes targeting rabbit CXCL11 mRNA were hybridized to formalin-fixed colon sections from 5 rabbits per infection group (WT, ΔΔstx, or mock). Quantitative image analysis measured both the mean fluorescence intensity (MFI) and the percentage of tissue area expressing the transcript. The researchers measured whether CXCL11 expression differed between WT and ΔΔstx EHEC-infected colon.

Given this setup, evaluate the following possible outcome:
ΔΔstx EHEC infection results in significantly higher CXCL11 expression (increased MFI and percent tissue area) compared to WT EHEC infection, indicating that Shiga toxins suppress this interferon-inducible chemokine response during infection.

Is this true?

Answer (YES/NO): YES